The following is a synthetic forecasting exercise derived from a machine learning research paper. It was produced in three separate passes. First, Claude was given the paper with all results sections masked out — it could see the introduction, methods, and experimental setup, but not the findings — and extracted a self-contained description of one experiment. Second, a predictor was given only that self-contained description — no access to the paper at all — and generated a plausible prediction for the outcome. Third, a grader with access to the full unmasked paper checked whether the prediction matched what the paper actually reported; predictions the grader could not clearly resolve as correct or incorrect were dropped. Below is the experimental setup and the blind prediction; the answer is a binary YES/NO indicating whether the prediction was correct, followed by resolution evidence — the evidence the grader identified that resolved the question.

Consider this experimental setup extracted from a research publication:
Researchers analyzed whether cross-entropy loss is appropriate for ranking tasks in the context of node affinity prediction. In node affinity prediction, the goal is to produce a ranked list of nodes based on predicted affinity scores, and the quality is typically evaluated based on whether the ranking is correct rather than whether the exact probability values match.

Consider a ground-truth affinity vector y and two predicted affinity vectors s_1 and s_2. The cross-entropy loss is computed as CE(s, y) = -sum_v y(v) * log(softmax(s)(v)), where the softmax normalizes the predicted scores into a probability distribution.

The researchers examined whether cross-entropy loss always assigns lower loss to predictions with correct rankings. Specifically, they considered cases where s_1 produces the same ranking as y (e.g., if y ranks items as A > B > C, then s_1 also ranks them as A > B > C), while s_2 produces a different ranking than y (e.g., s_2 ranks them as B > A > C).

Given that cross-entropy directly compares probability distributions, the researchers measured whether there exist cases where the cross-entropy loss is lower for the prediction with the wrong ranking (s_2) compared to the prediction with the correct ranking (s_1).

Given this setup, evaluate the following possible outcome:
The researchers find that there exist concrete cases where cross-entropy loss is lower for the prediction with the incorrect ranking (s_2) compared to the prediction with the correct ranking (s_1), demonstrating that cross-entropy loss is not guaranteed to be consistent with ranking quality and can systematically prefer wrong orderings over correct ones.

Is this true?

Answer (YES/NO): YES